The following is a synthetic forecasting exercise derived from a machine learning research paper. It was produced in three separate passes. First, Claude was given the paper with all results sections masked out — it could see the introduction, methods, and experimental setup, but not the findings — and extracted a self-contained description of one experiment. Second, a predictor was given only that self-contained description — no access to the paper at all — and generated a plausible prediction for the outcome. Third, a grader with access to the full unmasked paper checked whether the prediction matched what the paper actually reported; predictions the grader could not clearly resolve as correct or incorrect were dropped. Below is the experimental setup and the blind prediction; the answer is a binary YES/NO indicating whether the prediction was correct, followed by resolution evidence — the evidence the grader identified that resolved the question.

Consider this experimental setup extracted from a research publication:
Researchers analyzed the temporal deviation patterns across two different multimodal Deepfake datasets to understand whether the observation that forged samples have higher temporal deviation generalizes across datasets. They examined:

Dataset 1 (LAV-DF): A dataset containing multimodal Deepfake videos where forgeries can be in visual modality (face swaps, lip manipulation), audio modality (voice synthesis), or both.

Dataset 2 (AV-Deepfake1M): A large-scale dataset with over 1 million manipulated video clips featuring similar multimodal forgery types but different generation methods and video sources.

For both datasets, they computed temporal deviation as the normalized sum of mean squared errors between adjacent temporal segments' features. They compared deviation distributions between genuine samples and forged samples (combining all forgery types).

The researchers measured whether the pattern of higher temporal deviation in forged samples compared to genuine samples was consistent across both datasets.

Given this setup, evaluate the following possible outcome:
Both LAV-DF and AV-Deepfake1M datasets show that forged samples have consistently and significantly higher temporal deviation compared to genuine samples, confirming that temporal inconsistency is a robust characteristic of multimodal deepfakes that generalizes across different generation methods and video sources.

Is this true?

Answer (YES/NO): YES